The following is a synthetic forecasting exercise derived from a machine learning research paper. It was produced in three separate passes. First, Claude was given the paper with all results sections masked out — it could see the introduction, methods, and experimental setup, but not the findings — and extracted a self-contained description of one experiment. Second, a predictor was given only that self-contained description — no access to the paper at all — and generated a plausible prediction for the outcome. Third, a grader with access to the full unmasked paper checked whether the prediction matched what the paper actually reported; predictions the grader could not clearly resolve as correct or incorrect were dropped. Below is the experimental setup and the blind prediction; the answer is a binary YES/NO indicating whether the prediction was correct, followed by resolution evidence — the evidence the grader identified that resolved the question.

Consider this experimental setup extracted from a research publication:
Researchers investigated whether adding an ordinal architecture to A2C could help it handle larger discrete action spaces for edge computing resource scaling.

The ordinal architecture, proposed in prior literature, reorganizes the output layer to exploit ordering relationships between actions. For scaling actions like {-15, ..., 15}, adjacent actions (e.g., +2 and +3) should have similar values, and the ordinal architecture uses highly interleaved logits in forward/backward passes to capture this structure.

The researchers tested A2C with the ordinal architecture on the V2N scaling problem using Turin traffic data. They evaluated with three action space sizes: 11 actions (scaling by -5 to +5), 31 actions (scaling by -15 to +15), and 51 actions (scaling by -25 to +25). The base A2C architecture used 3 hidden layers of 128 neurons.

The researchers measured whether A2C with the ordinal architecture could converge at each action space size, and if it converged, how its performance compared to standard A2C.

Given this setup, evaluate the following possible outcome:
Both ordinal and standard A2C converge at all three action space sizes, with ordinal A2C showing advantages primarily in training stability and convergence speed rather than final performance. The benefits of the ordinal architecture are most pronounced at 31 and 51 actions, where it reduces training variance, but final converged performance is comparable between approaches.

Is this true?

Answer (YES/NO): NO